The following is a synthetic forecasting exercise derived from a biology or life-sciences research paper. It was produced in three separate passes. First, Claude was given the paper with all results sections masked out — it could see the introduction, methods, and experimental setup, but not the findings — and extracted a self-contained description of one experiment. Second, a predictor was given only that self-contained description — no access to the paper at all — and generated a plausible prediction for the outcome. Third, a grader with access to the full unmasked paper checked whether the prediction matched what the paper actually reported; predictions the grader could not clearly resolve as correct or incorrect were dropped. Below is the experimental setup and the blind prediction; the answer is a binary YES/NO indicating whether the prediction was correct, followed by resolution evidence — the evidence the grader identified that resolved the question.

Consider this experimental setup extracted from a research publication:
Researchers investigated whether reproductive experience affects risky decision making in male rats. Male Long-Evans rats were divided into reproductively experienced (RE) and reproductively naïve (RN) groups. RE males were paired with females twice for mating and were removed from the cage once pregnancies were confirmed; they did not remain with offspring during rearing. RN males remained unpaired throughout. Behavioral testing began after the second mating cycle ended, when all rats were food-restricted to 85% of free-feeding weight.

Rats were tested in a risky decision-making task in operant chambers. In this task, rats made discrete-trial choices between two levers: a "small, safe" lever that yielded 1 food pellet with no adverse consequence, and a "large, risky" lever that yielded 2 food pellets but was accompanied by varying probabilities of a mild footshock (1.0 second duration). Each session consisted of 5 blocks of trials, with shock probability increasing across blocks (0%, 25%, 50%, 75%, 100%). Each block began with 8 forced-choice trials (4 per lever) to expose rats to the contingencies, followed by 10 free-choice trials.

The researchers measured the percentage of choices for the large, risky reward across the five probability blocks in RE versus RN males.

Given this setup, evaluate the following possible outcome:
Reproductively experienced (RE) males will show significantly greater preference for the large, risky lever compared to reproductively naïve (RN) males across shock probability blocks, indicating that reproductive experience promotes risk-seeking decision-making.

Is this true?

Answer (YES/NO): NO